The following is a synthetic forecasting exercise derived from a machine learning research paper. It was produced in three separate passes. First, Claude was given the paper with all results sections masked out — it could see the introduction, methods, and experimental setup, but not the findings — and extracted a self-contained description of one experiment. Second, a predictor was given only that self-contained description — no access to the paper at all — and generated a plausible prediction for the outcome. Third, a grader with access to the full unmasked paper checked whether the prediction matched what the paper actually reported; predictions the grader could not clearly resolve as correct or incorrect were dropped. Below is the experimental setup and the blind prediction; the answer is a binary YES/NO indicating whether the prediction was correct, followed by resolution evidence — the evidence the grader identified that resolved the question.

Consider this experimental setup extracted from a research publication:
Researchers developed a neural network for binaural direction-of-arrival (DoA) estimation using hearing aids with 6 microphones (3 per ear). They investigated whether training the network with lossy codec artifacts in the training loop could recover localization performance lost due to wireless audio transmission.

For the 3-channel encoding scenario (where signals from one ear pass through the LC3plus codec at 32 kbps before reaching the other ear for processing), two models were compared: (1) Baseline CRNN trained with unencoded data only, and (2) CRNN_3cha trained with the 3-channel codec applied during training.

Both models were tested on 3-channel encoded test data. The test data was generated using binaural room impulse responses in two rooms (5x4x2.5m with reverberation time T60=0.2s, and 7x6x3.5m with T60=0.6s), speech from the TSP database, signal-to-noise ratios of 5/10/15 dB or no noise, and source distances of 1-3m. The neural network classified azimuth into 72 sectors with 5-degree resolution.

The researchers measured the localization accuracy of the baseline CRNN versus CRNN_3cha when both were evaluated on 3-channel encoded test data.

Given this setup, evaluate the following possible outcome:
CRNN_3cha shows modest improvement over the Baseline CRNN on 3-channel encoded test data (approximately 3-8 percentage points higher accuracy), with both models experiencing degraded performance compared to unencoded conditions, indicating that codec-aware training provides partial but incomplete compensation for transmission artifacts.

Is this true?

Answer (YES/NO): NO